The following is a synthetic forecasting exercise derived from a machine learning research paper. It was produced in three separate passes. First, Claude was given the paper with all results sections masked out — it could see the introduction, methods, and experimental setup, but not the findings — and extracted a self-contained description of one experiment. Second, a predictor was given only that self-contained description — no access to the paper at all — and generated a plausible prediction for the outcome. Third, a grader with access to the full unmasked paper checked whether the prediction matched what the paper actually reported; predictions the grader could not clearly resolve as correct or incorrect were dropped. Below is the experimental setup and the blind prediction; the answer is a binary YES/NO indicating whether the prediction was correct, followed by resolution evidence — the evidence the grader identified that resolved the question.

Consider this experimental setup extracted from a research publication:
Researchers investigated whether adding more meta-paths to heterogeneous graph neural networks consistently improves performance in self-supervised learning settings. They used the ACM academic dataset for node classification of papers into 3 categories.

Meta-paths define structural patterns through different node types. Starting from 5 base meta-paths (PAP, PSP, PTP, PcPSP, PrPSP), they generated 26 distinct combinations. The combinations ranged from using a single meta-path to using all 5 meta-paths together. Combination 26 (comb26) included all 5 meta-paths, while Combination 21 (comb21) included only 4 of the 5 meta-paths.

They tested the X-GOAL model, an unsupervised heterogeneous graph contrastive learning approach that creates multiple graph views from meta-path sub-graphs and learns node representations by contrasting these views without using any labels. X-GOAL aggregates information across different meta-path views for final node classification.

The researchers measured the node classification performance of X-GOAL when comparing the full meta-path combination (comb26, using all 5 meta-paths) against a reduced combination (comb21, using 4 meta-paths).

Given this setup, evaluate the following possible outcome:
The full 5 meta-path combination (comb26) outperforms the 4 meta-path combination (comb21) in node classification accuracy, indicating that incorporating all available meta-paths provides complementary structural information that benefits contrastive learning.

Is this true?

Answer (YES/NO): NO